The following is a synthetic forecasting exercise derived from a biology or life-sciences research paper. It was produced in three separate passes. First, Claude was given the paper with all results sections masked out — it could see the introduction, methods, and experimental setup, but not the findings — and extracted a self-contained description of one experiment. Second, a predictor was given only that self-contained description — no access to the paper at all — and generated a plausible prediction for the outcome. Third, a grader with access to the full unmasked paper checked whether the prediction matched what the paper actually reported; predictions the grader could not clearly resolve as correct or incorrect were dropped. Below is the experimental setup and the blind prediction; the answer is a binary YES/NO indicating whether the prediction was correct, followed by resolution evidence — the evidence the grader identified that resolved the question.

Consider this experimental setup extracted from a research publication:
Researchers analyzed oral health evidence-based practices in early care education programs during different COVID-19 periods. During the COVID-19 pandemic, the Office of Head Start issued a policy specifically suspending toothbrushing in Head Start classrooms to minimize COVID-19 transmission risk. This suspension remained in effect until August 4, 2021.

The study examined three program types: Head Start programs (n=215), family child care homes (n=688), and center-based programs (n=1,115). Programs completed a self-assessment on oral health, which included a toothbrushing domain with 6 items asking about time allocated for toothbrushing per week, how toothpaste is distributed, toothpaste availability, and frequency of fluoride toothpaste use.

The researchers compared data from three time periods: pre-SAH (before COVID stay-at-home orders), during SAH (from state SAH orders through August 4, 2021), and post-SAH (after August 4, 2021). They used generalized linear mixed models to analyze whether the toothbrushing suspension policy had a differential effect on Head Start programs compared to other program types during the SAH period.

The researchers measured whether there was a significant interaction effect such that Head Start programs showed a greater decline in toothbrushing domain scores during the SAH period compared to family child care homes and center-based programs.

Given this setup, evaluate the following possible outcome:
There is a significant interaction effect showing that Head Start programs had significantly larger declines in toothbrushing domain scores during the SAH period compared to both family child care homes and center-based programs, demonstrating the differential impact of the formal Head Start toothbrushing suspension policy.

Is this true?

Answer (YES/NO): NO